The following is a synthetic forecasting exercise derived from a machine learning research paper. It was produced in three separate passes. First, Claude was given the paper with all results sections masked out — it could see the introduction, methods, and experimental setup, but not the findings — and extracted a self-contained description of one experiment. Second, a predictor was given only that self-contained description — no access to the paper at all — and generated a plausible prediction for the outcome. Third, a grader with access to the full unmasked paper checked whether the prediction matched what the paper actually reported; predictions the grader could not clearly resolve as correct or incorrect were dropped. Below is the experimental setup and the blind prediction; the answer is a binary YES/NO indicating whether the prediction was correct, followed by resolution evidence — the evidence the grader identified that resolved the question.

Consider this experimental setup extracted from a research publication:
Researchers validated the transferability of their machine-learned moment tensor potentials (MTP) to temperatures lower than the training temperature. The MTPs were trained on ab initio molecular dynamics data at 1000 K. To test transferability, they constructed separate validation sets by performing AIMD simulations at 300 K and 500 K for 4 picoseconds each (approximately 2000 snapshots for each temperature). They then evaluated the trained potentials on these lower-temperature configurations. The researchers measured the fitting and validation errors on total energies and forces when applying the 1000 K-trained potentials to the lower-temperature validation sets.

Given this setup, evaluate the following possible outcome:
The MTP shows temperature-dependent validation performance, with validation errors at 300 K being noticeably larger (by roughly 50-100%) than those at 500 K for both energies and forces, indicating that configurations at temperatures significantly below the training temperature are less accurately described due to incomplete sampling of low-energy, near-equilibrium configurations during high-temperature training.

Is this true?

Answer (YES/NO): NO